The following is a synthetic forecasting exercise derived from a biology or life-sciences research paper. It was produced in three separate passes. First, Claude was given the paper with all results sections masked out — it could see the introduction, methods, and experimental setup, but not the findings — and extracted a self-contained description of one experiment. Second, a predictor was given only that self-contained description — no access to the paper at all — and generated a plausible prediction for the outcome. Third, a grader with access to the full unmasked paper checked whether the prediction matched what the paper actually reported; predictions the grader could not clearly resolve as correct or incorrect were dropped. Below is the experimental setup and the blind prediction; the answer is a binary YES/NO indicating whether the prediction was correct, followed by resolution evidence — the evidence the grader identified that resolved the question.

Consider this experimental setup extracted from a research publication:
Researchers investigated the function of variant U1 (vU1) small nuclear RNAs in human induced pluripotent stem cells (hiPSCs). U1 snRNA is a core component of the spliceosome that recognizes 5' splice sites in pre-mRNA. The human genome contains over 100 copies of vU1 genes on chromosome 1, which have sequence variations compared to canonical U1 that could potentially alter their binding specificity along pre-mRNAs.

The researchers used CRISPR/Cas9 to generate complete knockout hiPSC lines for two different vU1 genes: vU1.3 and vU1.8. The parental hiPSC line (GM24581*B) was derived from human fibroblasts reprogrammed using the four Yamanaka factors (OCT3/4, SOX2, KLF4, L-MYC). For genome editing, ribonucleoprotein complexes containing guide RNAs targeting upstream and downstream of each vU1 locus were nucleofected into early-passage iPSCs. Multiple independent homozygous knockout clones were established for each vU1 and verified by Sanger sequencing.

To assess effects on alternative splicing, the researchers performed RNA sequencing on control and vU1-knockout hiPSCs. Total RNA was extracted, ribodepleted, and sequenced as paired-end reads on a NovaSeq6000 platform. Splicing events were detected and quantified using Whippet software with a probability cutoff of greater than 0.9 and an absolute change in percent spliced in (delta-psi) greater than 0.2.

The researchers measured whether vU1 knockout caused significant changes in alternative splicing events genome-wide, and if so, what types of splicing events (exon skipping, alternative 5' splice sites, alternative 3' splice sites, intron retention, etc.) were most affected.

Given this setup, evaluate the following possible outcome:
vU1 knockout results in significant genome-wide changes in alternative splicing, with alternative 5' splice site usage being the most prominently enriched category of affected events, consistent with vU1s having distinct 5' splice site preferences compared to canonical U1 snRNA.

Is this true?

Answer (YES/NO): NO